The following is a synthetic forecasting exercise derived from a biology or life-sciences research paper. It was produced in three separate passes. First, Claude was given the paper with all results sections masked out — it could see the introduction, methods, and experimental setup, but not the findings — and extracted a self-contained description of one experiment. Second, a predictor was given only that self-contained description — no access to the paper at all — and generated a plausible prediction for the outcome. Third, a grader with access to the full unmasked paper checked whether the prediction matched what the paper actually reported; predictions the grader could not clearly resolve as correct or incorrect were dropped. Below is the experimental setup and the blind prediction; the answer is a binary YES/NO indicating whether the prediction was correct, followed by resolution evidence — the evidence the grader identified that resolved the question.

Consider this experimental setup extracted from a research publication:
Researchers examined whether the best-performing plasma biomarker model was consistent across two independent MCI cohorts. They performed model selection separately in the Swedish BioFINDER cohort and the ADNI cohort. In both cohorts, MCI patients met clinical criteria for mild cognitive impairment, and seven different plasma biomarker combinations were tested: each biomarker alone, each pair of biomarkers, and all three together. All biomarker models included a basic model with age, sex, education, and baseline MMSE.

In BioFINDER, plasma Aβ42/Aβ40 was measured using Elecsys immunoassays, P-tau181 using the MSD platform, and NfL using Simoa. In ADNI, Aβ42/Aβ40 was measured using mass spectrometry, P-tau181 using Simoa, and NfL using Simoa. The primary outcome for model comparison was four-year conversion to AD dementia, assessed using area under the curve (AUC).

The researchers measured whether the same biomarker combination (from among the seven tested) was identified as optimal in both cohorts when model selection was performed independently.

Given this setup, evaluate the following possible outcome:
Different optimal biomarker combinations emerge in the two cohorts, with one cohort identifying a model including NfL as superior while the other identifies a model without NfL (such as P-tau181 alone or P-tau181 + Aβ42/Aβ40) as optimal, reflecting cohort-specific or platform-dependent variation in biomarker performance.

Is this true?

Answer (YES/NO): NO